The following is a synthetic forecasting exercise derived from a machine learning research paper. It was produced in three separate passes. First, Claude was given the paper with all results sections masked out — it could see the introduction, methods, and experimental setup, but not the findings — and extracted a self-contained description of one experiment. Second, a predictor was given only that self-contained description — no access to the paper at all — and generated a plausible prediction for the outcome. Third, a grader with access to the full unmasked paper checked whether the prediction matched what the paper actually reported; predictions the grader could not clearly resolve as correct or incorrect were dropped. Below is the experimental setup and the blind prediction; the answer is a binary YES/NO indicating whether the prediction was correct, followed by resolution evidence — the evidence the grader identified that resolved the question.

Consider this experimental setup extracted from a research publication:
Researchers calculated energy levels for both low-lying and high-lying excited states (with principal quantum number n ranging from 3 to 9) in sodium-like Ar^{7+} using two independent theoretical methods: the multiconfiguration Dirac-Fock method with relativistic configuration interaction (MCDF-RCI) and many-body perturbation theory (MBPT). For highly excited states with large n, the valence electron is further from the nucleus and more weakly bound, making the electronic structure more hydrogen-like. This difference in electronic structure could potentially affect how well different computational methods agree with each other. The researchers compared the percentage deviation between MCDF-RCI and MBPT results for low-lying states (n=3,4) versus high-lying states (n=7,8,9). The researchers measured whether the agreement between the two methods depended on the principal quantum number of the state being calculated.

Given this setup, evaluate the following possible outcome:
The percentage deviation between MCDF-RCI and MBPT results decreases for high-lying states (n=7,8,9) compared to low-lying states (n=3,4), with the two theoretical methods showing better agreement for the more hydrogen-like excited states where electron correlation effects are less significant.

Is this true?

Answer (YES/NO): NO